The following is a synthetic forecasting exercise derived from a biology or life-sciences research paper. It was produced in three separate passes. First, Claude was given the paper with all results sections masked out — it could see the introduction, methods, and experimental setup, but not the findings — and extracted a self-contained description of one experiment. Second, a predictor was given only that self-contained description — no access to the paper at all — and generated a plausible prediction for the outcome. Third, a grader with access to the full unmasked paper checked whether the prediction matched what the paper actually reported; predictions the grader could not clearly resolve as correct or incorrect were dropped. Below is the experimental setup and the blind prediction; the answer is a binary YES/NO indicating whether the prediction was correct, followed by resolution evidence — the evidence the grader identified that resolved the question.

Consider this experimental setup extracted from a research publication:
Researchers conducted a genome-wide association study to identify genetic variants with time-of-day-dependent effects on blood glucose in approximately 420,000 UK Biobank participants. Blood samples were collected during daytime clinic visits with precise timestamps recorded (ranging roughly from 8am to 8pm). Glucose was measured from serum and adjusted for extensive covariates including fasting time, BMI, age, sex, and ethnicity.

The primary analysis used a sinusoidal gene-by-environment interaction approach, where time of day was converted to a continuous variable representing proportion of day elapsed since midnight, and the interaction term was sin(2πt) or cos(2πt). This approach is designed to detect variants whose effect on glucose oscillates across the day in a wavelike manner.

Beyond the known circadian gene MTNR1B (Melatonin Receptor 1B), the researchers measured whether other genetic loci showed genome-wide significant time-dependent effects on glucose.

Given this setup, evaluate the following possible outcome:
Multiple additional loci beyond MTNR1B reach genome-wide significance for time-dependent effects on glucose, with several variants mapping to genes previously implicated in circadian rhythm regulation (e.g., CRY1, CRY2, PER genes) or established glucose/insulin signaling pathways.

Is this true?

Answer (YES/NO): NO